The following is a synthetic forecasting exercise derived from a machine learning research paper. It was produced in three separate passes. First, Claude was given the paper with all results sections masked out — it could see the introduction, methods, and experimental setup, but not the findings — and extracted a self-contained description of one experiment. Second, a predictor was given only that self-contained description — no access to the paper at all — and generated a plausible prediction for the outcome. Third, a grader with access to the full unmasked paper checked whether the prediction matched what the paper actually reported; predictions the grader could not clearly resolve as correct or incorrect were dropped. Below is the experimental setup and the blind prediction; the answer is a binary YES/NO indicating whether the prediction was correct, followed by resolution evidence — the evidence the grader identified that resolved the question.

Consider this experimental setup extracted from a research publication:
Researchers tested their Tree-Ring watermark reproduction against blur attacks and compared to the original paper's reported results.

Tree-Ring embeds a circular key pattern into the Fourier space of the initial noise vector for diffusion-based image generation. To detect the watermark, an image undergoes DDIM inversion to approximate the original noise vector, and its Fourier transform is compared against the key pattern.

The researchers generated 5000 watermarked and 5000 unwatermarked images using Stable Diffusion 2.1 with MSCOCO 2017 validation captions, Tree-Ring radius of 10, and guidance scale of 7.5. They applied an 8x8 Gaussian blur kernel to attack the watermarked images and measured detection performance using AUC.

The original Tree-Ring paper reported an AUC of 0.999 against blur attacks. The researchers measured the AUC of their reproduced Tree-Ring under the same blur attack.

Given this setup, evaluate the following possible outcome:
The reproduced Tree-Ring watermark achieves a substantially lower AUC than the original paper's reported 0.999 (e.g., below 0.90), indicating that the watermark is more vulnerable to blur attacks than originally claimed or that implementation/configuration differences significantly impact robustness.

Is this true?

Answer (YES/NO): NO